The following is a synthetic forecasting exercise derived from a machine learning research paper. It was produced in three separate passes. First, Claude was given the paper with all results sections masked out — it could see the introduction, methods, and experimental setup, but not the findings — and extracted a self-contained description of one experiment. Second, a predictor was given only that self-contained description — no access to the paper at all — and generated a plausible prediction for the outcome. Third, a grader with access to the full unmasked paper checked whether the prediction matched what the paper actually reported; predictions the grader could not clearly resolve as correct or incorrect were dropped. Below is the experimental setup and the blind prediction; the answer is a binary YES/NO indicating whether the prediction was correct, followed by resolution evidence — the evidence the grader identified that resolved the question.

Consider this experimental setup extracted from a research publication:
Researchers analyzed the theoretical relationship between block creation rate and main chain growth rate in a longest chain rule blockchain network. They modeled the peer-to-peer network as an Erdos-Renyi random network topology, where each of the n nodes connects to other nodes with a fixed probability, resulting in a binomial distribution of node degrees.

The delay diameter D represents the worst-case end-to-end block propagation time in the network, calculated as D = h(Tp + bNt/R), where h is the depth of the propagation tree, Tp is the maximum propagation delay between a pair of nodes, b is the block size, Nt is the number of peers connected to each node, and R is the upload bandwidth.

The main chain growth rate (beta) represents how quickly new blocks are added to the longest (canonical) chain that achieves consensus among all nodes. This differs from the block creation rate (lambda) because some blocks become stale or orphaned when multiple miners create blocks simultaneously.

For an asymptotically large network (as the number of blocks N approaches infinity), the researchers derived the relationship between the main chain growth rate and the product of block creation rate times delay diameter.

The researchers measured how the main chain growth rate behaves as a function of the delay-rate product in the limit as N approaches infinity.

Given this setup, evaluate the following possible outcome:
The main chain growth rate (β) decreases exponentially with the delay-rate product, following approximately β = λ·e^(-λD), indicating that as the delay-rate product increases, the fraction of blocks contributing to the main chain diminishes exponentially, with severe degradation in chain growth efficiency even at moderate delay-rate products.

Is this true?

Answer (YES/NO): NO